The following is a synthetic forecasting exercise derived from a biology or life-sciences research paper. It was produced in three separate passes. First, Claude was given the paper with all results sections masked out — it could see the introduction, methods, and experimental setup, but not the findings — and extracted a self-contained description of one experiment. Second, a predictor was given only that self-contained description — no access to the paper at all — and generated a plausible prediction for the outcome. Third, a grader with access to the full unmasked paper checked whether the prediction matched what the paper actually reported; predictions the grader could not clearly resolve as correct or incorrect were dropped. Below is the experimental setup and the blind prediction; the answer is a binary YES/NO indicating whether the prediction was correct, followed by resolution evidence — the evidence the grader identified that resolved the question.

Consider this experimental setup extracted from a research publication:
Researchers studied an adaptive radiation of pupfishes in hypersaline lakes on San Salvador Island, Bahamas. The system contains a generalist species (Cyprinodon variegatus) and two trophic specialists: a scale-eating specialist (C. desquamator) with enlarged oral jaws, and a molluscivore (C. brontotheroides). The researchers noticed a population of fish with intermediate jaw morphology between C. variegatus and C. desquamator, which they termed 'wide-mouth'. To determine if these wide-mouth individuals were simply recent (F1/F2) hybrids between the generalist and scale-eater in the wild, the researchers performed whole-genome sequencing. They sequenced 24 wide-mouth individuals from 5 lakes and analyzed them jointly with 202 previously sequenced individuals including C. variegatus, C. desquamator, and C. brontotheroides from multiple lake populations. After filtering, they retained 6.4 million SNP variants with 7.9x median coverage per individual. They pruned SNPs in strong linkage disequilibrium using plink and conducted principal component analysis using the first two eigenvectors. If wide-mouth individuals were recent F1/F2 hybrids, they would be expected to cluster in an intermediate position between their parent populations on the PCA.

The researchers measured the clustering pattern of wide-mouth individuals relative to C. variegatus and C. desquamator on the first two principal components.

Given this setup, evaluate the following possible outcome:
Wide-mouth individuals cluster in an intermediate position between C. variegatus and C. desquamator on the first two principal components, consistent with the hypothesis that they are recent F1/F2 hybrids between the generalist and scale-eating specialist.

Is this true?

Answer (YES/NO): NO